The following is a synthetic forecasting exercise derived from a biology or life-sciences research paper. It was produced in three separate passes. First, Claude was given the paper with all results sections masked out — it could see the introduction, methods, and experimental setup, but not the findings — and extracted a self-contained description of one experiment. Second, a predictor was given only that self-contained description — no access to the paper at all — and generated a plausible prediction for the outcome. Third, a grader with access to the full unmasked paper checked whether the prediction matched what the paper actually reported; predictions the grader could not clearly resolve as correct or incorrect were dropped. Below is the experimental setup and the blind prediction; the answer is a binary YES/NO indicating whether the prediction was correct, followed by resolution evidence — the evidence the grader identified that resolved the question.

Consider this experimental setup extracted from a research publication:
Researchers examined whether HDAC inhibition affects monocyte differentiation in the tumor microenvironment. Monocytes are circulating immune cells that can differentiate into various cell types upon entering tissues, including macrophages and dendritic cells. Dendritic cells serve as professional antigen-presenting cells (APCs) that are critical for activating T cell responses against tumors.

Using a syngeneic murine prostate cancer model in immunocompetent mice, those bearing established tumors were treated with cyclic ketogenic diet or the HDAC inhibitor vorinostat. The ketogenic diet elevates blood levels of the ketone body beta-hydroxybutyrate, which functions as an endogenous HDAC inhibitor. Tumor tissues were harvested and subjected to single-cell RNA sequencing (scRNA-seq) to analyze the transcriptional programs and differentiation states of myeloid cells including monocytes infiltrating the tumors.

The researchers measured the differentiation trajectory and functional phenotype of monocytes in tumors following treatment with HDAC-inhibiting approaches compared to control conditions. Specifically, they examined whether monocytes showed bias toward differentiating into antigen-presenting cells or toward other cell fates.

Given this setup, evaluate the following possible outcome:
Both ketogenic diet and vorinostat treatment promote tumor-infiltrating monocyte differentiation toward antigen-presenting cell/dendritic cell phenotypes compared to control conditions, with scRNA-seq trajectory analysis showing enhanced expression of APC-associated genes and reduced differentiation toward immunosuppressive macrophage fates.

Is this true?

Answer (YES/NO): NO